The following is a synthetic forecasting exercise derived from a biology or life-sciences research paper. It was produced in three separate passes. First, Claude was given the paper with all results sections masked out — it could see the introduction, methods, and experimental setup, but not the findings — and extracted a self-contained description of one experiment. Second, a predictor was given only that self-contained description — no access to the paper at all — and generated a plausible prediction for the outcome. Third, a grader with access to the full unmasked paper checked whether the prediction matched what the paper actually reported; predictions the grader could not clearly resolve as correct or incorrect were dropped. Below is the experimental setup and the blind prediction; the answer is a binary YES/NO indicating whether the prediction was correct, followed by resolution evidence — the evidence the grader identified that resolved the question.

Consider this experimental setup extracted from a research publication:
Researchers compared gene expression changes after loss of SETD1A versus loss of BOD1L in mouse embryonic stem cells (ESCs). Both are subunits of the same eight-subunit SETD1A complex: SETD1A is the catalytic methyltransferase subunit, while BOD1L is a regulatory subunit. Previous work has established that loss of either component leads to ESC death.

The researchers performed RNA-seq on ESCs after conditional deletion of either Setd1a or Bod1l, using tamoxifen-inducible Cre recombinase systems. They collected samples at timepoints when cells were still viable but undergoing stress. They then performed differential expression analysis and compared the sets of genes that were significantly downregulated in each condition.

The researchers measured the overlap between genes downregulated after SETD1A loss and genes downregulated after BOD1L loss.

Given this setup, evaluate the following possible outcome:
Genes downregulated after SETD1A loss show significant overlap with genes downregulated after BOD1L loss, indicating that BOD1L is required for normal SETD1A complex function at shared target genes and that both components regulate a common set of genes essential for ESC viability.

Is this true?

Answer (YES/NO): YES